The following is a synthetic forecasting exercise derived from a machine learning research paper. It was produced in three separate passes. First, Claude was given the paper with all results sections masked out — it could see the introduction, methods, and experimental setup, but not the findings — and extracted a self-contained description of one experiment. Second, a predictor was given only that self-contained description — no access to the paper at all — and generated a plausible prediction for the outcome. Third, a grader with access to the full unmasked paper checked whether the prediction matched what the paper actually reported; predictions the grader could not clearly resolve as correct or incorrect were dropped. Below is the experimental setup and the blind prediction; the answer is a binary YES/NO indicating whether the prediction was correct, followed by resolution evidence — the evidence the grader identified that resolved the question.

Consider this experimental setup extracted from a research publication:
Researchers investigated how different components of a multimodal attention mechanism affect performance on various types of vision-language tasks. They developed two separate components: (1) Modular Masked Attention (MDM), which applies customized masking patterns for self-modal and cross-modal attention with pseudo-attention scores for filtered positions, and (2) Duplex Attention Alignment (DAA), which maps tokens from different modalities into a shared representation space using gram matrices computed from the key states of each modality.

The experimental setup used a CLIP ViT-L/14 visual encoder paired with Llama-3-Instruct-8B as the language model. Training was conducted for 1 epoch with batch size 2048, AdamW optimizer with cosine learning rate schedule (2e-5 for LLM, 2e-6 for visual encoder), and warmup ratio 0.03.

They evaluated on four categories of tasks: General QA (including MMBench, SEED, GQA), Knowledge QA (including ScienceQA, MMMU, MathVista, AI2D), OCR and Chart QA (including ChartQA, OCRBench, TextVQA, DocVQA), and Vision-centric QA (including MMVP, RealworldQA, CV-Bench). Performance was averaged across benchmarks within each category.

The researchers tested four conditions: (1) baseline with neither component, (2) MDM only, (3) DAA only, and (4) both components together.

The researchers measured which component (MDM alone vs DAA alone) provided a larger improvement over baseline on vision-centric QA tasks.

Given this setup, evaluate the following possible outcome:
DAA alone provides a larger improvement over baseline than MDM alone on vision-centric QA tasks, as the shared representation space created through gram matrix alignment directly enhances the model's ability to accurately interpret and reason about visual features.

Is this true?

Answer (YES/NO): YES